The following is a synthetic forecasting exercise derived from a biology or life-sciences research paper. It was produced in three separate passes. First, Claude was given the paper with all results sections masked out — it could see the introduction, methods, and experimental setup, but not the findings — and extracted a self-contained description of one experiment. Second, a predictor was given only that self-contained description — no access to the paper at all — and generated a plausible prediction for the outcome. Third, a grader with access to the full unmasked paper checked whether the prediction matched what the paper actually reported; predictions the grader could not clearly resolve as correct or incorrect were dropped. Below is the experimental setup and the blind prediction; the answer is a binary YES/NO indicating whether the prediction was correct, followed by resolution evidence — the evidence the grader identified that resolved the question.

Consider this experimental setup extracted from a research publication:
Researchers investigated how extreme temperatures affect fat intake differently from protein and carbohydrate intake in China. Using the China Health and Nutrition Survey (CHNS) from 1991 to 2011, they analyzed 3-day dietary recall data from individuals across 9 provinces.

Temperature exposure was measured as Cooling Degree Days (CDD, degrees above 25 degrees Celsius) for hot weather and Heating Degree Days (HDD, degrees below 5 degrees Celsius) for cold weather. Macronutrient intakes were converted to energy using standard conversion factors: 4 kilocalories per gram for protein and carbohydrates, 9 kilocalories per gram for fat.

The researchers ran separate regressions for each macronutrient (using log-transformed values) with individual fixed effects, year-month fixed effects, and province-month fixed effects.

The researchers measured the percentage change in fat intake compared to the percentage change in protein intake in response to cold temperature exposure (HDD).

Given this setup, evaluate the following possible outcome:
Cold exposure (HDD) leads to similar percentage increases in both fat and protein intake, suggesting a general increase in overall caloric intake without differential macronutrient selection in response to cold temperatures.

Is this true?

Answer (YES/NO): NO